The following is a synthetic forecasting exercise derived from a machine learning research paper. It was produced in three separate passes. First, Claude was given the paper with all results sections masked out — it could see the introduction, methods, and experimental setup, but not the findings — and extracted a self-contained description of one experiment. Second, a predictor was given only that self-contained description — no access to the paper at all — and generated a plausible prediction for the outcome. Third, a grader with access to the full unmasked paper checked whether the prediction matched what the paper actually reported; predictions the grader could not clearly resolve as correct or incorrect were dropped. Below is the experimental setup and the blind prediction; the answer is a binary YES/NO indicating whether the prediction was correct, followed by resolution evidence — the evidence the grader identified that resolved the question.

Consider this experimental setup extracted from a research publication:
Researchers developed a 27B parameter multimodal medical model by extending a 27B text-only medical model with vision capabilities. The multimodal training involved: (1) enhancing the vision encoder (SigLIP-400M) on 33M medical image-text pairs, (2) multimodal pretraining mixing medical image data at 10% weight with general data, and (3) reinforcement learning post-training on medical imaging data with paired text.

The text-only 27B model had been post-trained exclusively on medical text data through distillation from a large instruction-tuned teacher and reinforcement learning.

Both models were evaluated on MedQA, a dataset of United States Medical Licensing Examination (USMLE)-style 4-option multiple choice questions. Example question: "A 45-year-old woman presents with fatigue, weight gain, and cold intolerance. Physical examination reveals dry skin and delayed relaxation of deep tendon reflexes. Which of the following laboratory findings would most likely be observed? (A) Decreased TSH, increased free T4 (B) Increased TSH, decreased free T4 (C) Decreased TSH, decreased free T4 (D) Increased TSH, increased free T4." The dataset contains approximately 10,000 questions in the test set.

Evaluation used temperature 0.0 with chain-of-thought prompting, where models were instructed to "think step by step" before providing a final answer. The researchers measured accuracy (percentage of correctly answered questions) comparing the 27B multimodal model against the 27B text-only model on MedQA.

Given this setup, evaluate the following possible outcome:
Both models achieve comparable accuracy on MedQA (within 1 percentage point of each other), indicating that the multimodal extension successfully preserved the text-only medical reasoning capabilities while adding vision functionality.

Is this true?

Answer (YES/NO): NO